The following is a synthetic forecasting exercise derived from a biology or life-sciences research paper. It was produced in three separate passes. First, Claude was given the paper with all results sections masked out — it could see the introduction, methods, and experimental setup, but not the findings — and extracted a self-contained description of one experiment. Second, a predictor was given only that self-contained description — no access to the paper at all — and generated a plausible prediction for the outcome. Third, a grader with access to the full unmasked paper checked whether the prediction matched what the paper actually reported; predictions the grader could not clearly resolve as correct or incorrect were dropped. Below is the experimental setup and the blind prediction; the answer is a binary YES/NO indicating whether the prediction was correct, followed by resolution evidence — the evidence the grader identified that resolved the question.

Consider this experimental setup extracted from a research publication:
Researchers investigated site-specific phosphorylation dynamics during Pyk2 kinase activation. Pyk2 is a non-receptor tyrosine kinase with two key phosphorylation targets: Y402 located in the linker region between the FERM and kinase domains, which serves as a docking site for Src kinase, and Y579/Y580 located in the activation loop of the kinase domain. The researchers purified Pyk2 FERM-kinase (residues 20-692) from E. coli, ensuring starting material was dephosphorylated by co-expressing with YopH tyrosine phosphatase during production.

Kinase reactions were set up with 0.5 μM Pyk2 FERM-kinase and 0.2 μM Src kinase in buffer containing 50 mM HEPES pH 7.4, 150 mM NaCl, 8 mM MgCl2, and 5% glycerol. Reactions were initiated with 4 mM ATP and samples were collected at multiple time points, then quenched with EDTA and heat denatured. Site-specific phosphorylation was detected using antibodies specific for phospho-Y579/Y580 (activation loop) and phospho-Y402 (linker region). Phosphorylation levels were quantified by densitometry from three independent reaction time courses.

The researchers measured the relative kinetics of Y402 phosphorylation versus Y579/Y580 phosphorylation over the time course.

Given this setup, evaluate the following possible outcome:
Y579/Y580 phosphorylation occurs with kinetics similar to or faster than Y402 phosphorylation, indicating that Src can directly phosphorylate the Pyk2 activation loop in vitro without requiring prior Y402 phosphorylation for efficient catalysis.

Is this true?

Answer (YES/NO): NO